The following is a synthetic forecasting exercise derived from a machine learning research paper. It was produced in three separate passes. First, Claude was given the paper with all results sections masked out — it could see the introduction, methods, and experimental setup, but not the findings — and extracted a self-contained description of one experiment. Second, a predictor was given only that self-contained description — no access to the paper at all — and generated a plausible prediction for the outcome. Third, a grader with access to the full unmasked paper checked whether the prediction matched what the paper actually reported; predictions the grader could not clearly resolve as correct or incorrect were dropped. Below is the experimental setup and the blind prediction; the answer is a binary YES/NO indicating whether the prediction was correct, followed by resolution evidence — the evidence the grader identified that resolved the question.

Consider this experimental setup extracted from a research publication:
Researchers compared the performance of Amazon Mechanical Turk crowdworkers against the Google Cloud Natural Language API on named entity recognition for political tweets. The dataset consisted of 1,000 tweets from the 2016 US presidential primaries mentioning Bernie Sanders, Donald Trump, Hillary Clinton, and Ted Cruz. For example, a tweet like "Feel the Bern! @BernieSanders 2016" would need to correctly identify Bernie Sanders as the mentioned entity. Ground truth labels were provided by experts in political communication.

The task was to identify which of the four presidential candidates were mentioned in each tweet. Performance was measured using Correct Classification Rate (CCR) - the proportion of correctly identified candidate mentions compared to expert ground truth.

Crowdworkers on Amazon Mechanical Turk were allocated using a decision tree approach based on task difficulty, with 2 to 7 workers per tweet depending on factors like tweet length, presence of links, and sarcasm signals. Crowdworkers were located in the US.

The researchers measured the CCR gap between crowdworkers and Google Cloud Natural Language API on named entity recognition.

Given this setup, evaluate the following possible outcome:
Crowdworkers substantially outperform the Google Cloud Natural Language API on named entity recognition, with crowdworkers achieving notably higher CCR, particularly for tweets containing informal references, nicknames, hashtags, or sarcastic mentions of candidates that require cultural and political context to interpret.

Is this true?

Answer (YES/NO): NO